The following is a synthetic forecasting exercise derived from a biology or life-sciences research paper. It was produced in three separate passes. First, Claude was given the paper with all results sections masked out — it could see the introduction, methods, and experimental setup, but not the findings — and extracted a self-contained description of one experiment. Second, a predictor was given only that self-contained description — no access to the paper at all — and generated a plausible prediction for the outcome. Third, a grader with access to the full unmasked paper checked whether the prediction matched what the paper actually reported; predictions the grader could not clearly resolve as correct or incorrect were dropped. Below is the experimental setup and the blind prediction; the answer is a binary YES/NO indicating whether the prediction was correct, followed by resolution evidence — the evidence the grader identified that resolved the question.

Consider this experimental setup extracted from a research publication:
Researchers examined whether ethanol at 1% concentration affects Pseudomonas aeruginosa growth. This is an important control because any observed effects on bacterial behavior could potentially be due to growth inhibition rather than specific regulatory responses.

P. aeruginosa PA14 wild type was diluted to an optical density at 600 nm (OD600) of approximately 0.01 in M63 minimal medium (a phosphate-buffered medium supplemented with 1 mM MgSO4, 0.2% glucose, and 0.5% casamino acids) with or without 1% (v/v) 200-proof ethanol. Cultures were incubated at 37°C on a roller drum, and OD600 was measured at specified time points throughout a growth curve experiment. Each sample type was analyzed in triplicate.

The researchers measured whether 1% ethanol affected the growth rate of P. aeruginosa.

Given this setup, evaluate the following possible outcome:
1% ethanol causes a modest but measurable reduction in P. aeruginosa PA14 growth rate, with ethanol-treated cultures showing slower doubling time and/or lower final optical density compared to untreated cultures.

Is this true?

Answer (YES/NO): NO